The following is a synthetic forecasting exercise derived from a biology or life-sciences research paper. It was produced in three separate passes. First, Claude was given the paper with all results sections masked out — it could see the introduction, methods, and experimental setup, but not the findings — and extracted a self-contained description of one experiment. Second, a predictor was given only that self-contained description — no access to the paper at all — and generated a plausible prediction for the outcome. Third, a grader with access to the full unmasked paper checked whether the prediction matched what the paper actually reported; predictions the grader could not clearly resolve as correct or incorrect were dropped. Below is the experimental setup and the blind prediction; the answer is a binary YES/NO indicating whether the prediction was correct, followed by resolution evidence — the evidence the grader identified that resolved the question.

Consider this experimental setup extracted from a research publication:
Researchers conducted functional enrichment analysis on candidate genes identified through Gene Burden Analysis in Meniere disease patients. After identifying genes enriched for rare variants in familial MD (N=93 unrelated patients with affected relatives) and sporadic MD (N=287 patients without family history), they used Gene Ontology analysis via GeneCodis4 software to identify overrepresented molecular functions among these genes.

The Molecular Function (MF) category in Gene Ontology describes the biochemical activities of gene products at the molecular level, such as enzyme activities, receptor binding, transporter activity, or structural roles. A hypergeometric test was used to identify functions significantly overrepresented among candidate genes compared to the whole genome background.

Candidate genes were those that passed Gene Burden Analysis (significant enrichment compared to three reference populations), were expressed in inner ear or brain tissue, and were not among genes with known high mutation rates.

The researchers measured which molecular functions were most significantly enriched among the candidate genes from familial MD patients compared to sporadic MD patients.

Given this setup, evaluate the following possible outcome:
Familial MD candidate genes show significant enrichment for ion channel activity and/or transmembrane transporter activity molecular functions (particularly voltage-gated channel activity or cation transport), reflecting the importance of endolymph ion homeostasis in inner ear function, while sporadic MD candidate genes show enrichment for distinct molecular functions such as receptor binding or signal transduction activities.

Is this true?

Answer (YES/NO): NO